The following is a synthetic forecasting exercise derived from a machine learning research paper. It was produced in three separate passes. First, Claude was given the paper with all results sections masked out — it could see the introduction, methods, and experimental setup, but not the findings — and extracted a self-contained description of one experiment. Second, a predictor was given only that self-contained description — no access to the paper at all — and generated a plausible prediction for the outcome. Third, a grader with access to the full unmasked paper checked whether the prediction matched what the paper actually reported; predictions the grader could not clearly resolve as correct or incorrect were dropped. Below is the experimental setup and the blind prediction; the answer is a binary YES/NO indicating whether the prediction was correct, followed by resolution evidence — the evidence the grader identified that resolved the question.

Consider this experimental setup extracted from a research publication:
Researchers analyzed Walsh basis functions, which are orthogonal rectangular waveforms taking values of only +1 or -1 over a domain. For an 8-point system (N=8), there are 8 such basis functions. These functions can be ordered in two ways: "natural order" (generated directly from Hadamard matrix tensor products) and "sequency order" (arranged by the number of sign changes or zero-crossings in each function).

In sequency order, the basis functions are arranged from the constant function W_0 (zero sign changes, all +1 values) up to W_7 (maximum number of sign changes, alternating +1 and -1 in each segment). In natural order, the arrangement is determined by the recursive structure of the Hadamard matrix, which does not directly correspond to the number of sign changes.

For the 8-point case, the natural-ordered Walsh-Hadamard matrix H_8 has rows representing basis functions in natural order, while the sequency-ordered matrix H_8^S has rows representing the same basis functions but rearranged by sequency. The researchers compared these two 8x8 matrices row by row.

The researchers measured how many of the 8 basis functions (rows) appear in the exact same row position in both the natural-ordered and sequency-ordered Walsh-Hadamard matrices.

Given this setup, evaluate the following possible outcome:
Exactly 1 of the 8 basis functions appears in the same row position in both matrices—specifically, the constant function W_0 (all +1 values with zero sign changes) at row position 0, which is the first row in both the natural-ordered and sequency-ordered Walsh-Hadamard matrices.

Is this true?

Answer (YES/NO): YES